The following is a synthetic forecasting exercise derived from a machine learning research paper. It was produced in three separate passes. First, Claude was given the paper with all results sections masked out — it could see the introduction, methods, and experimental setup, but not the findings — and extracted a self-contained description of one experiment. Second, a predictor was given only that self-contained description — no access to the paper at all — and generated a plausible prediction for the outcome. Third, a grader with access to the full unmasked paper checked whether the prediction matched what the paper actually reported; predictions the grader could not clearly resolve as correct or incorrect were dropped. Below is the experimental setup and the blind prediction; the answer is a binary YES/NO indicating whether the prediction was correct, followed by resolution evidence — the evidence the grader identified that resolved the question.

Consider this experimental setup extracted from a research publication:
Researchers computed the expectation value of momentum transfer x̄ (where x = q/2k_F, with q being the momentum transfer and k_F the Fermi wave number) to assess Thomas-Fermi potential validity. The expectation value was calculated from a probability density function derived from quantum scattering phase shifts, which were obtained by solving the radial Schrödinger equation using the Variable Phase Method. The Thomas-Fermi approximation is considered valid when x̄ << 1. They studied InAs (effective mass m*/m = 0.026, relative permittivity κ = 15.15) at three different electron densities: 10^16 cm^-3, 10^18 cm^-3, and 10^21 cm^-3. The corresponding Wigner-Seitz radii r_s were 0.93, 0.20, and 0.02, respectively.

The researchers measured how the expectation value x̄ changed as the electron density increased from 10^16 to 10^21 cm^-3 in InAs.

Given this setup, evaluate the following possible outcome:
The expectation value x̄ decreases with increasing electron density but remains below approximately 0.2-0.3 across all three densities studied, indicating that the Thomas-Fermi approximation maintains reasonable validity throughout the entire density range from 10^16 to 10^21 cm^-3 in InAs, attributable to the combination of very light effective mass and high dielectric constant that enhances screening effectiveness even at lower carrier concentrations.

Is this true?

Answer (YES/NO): NO